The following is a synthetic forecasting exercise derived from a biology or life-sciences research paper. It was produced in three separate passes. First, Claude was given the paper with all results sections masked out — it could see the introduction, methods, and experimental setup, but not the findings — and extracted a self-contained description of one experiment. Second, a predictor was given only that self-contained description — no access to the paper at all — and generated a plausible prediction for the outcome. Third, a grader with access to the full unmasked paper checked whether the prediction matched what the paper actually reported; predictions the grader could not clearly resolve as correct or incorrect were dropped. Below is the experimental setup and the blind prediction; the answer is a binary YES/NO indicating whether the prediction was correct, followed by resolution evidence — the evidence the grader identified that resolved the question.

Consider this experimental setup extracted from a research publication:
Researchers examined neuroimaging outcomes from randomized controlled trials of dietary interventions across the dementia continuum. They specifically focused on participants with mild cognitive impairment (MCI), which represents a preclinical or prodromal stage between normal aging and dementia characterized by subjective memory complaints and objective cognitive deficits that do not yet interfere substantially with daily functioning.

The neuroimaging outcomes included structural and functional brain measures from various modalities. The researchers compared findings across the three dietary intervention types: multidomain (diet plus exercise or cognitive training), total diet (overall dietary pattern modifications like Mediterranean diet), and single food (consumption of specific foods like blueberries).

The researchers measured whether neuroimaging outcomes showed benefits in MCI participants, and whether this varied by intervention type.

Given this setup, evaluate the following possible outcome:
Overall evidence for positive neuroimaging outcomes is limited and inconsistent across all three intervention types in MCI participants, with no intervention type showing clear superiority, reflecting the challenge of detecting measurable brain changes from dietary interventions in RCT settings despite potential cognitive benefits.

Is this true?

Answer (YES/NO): NO